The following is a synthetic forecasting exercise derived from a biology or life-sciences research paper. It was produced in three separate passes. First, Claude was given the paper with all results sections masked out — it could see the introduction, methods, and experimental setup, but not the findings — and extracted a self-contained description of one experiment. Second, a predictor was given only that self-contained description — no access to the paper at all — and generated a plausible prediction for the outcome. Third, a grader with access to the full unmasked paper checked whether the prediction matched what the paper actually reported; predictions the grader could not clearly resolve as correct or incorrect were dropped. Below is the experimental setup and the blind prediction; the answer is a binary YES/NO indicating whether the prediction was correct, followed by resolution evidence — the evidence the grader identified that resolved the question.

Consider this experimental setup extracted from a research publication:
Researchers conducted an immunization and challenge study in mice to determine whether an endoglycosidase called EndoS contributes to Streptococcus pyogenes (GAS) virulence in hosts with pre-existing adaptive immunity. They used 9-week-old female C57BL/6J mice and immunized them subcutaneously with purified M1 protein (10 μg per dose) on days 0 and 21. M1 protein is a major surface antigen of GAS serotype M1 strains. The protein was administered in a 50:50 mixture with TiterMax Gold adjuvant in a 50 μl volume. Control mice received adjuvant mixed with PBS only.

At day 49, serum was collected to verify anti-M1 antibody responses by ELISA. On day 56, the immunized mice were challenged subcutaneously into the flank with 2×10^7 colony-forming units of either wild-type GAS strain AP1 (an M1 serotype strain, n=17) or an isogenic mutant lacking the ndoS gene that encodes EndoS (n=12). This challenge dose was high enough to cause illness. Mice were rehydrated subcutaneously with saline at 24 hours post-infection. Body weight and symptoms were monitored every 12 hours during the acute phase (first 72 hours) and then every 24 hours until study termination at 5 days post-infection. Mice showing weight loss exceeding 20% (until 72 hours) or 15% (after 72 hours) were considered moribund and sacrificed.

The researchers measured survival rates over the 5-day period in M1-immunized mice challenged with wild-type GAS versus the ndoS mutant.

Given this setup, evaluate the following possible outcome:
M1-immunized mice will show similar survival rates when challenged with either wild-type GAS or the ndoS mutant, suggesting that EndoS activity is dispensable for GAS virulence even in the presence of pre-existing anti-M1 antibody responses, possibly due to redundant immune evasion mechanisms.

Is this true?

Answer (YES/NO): NO